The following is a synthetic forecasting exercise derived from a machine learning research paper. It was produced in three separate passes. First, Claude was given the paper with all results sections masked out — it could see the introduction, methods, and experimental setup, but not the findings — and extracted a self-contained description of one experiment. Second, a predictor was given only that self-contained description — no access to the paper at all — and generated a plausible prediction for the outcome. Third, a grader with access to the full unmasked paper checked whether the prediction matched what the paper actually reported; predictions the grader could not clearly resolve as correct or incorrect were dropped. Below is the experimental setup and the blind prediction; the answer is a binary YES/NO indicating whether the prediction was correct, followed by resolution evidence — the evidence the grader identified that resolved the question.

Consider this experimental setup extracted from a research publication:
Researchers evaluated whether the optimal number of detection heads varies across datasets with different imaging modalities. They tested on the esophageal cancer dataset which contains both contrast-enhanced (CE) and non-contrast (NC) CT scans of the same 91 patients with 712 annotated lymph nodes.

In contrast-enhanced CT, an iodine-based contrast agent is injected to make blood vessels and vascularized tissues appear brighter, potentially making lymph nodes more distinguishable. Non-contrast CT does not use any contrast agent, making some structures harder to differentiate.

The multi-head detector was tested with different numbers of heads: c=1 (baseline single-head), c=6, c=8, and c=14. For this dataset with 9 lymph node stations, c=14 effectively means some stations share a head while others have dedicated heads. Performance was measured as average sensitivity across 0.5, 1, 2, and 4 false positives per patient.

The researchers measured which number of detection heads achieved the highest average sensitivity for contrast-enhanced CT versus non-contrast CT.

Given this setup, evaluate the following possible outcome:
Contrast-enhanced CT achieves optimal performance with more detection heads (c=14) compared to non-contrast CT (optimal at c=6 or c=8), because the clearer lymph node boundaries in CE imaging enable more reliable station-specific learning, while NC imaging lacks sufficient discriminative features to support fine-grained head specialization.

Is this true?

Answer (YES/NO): NO